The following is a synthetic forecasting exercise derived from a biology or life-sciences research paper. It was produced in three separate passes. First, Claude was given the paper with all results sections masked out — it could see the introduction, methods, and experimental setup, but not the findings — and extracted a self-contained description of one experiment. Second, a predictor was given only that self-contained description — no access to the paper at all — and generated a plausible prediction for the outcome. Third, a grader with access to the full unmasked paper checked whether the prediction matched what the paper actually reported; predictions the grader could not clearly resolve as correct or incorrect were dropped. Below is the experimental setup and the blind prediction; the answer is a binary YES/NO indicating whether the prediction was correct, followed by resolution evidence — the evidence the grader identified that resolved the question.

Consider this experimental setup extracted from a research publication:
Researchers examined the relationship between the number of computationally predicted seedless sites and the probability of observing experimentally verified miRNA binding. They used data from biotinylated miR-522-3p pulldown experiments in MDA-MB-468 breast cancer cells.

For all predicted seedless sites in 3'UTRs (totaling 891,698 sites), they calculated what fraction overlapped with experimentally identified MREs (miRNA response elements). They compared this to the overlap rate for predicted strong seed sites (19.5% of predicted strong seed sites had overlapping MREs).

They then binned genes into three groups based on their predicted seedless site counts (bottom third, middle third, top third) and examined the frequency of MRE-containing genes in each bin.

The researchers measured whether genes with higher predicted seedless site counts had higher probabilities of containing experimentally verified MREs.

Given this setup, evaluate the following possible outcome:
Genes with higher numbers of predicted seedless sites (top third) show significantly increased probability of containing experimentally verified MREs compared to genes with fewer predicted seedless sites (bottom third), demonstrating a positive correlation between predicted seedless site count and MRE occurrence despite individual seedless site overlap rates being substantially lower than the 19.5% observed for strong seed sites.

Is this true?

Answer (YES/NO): YES